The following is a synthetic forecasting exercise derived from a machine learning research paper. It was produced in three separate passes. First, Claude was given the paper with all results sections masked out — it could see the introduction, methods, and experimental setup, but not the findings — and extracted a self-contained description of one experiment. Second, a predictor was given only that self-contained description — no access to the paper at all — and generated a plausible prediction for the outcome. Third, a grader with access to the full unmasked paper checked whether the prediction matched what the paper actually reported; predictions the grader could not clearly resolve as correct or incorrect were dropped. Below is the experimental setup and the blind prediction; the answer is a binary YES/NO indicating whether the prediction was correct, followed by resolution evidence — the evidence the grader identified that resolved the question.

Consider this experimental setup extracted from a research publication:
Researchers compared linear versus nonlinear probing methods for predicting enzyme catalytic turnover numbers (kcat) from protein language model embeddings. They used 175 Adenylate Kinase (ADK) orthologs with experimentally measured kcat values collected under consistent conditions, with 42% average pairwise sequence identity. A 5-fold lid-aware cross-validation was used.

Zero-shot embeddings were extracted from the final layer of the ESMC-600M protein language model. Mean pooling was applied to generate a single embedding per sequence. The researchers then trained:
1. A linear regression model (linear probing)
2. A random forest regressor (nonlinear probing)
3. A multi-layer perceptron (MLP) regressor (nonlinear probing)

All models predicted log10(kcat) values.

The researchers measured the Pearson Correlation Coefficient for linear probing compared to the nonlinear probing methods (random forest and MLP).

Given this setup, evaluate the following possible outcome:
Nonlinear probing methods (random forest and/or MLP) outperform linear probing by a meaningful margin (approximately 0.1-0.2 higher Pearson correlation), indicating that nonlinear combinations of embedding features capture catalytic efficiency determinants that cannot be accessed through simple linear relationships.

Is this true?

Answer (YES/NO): YES